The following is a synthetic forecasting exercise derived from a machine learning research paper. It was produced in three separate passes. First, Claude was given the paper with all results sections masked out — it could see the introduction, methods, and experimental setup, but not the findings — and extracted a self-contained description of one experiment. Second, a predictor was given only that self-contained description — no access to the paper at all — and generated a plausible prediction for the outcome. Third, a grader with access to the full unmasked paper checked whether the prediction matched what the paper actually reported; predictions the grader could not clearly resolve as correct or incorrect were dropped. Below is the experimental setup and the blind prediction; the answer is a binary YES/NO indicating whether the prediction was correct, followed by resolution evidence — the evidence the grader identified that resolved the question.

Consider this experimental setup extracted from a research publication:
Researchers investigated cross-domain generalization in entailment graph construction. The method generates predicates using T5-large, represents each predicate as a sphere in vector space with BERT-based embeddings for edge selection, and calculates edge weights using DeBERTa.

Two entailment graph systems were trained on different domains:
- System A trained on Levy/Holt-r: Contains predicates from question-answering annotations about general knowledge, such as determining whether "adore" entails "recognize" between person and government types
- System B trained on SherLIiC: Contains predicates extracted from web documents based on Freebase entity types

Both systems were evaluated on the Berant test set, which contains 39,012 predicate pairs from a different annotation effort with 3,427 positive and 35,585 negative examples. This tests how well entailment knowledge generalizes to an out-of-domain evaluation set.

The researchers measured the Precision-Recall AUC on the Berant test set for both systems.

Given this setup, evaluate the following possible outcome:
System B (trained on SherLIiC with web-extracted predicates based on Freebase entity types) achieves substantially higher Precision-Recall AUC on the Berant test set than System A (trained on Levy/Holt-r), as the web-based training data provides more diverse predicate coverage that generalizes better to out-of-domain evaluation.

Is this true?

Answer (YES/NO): NO